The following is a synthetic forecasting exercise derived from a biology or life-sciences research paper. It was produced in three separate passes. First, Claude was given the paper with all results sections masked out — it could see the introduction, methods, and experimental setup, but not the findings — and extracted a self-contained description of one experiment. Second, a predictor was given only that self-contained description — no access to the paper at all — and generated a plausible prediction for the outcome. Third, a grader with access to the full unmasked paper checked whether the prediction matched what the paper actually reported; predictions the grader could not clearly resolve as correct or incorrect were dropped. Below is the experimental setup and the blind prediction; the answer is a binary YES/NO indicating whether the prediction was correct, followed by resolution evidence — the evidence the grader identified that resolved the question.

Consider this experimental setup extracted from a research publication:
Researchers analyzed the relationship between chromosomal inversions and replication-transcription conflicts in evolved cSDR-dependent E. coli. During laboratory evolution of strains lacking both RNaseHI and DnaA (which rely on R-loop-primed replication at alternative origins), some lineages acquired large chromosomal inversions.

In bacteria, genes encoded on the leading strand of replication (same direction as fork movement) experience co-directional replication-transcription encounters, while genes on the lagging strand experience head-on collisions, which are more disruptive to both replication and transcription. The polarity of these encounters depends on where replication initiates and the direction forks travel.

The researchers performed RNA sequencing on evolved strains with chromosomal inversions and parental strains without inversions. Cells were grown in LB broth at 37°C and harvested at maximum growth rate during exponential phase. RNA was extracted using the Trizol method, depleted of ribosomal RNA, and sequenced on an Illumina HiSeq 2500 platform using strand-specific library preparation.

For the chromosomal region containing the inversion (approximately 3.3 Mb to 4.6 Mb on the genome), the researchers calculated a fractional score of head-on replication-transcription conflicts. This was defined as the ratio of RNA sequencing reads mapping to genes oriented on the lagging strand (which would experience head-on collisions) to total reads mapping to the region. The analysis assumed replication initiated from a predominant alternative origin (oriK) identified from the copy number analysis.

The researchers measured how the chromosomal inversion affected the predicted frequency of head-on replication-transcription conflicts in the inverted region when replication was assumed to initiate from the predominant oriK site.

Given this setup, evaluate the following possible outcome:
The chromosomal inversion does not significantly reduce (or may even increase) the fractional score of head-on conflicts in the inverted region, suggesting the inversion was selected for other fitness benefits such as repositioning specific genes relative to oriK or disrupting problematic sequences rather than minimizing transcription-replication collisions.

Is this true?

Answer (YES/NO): NO